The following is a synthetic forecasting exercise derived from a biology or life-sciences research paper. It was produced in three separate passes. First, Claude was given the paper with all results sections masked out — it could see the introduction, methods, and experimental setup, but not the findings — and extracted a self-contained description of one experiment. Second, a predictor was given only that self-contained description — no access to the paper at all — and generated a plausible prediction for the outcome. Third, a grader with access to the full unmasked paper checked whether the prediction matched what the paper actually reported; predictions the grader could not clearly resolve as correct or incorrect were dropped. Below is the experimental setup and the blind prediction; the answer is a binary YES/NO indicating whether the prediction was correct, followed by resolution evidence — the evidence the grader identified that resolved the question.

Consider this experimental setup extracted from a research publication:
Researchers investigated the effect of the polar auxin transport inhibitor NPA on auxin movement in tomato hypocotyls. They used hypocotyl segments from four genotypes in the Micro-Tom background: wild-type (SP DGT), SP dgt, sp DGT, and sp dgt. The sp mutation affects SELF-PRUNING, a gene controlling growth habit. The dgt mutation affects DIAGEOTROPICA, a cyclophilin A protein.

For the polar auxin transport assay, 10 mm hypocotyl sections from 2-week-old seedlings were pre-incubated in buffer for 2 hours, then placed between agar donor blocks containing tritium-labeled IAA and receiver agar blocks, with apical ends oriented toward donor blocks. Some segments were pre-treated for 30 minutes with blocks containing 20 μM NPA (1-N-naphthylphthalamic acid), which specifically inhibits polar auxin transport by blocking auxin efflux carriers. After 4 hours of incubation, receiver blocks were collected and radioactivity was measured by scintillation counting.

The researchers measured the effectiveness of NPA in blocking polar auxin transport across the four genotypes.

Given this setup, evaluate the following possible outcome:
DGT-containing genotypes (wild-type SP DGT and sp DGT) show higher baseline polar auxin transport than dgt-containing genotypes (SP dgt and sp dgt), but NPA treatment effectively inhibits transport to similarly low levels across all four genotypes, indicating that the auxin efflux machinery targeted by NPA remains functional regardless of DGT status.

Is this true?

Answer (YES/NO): NO